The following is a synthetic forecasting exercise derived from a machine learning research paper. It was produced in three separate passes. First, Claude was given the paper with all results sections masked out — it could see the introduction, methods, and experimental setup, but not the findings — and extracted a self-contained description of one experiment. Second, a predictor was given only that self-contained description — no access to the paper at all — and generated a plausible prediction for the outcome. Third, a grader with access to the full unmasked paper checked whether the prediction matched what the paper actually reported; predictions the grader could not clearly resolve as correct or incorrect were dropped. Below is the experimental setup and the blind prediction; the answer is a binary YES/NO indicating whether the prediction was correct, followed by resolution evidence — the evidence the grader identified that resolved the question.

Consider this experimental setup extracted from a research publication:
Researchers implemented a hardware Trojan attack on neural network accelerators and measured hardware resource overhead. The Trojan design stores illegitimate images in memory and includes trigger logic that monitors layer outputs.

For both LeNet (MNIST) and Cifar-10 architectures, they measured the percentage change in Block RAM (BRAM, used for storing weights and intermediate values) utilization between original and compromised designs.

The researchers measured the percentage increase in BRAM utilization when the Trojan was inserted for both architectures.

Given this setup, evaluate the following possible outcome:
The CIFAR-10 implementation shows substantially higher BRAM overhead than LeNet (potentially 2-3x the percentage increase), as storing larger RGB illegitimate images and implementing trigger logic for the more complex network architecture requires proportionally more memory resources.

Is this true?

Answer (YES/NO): NO